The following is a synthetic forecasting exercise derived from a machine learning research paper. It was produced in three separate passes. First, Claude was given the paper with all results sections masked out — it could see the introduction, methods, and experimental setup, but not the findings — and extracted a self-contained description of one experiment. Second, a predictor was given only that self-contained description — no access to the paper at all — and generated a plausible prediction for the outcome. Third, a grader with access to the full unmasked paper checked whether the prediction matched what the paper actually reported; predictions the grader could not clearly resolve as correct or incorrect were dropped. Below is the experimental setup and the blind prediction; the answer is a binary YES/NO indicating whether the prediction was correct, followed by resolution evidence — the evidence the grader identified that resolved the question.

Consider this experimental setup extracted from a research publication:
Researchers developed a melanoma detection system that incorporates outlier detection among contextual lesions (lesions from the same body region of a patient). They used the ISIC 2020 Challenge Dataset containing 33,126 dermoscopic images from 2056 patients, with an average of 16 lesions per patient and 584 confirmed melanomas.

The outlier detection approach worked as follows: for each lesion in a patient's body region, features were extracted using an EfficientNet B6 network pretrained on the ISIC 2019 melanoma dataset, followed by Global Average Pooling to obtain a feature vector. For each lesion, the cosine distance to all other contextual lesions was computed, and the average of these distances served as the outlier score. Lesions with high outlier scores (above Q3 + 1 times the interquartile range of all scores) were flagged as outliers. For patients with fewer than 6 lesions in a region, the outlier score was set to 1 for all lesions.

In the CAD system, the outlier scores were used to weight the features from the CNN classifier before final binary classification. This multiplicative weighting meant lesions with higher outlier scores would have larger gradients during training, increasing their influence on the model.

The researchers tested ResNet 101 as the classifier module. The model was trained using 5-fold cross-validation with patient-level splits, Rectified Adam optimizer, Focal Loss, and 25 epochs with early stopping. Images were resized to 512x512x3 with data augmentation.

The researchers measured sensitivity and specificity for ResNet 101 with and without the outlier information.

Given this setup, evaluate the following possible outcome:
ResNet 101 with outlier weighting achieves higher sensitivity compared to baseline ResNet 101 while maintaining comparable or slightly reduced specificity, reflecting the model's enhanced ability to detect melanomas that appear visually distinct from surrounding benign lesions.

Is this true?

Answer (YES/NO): NO